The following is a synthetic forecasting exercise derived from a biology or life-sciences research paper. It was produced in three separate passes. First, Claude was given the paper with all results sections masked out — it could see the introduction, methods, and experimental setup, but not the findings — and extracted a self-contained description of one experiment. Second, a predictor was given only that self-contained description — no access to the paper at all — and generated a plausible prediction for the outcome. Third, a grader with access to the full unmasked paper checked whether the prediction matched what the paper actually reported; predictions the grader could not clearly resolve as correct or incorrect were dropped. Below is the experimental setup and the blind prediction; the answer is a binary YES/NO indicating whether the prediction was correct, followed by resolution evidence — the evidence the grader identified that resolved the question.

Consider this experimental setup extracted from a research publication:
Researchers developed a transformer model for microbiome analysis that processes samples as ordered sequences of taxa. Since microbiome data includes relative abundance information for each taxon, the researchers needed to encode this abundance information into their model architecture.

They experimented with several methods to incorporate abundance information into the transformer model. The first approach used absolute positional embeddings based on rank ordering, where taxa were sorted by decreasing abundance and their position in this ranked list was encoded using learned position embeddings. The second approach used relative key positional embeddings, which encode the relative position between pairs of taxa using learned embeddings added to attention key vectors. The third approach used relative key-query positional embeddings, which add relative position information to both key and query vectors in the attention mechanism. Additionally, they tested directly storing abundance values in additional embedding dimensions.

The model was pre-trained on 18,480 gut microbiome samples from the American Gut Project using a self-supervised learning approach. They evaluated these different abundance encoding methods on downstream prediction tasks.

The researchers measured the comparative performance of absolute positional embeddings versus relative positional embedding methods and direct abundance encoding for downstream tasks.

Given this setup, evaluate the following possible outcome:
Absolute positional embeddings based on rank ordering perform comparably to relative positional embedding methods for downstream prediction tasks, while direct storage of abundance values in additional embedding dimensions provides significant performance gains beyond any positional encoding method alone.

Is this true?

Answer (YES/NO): NO